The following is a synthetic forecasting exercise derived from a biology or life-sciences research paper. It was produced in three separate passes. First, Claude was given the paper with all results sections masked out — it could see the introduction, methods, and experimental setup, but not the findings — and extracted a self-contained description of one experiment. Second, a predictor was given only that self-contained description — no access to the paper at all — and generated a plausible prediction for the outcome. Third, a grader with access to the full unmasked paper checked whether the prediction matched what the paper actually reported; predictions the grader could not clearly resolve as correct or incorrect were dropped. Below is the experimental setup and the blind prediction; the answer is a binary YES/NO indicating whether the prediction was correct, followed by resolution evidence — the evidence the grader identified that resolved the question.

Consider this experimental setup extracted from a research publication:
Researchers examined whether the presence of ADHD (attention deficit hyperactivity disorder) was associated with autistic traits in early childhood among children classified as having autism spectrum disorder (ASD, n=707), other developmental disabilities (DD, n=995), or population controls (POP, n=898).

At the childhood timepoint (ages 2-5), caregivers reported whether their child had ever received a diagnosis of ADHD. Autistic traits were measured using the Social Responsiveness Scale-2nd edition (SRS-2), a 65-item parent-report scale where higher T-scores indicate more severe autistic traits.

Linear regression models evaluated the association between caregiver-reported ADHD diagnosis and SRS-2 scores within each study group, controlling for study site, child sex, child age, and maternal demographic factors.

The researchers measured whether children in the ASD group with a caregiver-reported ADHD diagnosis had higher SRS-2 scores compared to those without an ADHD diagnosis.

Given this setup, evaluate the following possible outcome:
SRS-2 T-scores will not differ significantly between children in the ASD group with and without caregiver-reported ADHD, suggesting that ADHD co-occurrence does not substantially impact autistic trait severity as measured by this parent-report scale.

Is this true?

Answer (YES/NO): NO